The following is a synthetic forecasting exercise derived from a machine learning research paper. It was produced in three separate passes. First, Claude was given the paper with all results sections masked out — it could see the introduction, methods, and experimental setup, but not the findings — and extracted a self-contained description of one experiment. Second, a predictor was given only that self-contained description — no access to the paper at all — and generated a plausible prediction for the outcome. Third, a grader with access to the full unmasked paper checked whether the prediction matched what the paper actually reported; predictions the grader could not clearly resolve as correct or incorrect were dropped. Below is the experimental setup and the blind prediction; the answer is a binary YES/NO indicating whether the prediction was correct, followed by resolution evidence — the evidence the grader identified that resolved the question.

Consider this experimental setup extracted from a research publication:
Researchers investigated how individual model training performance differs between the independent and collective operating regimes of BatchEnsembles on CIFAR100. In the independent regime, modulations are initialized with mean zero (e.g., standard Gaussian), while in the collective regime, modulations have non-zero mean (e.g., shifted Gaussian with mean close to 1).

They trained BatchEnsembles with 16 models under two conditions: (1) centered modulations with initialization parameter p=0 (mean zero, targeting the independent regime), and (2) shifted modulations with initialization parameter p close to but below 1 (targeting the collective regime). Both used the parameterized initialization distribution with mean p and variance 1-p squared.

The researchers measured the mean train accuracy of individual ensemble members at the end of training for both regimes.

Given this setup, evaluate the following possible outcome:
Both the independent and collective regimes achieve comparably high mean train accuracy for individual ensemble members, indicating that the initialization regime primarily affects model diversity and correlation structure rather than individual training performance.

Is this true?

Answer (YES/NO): NO